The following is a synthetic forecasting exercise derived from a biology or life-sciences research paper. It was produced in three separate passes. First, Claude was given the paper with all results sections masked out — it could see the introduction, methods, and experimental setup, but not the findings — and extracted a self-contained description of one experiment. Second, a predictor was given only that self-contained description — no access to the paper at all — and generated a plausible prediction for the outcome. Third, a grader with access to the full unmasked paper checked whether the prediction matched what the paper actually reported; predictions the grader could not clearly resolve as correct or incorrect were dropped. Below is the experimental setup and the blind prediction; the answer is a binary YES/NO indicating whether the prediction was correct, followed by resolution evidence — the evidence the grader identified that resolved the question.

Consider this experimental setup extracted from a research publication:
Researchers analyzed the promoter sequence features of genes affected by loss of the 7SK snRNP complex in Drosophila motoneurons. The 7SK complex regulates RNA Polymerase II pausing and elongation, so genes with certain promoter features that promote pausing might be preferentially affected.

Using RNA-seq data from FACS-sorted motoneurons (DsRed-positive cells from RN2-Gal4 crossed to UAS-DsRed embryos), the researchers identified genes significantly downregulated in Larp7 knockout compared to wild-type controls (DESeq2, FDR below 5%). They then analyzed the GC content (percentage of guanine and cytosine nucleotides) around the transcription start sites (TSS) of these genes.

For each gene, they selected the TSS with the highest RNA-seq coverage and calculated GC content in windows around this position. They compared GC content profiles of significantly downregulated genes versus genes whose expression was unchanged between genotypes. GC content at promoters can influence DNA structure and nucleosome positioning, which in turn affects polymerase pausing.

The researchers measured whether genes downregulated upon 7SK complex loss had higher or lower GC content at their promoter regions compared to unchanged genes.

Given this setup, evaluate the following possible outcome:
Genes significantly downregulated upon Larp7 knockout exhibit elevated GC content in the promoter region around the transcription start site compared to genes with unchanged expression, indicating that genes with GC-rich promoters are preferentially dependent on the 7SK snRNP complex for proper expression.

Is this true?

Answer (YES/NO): NO